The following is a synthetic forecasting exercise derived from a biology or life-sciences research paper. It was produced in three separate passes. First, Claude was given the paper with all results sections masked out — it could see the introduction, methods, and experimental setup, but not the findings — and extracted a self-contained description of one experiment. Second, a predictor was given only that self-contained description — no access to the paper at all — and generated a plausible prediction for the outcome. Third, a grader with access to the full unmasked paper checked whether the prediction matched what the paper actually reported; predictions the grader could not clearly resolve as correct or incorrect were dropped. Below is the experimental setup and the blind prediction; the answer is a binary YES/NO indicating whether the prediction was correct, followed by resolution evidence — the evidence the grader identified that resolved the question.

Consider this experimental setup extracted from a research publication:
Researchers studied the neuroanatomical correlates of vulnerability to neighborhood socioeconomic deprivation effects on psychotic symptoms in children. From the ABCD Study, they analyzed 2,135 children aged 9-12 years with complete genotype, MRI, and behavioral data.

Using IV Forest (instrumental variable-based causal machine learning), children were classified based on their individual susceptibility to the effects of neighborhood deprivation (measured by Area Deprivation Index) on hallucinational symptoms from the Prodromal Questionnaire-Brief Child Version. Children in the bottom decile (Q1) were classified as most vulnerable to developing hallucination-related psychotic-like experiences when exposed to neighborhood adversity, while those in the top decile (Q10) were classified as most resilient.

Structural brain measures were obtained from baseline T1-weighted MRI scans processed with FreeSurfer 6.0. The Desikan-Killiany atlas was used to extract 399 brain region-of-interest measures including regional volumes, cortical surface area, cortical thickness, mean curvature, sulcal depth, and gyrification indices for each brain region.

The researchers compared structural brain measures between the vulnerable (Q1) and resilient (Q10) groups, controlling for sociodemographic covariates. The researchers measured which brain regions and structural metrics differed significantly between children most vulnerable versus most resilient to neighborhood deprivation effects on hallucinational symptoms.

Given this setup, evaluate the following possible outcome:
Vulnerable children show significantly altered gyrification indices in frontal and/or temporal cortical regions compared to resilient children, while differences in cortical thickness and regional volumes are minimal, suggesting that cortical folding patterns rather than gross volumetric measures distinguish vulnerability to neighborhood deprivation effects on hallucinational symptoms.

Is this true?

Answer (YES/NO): NO